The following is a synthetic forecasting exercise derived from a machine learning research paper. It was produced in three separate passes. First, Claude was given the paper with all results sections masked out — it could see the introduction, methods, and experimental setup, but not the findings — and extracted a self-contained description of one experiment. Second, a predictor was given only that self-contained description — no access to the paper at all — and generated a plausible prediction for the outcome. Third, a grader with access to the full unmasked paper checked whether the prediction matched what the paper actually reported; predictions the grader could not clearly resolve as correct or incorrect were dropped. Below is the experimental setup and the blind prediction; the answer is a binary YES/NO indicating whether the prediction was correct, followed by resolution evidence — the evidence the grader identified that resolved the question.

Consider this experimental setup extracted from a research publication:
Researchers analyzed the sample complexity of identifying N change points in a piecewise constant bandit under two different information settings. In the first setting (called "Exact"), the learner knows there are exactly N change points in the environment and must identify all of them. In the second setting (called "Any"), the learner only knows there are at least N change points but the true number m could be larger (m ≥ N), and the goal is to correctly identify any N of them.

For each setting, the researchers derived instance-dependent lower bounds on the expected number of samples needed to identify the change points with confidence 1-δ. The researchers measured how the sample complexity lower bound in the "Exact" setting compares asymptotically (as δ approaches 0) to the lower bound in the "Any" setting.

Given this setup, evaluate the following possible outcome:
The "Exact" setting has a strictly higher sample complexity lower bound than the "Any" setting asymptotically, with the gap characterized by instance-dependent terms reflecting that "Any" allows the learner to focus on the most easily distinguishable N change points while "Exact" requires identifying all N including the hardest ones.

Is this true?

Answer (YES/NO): NO